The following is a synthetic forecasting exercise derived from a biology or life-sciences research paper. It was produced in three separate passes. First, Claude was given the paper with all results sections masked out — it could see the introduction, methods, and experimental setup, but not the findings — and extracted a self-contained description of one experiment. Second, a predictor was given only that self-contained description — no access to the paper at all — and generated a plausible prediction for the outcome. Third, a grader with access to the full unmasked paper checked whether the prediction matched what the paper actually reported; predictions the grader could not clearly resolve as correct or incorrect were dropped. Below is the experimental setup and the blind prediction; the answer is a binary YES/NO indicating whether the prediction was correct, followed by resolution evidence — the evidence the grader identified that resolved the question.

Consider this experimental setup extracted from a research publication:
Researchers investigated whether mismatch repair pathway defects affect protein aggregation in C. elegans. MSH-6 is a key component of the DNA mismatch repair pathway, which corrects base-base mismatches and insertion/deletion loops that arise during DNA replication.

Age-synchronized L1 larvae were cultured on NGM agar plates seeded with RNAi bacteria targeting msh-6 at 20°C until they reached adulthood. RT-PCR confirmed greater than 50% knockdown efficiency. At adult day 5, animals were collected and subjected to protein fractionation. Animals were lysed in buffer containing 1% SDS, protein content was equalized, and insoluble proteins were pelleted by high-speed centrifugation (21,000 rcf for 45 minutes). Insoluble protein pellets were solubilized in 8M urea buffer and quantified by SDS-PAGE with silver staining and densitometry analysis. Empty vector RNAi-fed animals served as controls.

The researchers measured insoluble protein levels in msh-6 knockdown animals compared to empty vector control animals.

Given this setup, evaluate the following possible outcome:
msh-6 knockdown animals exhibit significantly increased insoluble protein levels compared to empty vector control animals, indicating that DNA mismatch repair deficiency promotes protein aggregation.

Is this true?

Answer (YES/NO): NO